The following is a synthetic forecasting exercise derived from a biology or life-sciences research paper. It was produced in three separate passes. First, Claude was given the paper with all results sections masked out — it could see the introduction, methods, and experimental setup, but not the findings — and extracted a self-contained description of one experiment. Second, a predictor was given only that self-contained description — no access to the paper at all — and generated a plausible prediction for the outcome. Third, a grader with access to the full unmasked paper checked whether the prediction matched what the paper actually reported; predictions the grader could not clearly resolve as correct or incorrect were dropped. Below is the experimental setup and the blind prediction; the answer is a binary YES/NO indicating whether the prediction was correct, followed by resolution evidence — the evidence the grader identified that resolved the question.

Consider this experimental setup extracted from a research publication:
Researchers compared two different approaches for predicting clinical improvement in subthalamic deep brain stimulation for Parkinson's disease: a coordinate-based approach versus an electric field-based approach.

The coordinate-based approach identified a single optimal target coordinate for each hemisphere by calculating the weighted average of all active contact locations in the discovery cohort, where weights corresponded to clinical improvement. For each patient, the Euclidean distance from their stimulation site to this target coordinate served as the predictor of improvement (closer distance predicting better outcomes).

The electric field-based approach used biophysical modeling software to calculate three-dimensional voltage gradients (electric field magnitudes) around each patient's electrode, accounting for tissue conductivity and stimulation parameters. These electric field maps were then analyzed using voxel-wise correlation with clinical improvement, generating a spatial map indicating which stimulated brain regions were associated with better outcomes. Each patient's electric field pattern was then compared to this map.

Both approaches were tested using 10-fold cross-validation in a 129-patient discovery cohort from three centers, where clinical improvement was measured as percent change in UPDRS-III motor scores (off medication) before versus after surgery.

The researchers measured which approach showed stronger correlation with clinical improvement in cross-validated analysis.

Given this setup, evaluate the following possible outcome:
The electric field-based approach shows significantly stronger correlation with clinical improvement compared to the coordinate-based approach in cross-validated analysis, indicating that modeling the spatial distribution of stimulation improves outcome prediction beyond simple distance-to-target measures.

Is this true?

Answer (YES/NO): NO